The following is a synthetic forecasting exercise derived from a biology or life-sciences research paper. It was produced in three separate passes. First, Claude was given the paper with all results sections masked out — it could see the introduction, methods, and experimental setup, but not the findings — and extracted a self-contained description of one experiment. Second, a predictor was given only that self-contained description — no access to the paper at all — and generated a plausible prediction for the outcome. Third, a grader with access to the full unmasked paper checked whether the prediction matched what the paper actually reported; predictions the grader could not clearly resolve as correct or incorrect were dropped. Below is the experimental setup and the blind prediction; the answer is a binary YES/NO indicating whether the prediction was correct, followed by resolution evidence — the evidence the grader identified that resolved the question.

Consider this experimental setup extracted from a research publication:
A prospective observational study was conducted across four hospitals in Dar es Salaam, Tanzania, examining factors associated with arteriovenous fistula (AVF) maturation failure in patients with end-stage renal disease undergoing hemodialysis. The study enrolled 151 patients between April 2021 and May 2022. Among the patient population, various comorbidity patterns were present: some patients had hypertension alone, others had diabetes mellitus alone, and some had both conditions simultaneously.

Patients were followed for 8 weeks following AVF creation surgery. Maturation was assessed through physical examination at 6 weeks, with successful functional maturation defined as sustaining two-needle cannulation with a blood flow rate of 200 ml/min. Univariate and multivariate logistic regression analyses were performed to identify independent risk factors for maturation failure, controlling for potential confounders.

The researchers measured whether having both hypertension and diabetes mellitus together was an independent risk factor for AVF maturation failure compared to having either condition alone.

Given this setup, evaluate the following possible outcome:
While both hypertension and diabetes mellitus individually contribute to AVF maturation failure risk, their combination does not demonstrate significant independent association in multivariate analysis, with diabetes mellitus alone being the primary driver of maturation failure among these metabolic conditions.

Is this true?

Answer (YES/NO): NO